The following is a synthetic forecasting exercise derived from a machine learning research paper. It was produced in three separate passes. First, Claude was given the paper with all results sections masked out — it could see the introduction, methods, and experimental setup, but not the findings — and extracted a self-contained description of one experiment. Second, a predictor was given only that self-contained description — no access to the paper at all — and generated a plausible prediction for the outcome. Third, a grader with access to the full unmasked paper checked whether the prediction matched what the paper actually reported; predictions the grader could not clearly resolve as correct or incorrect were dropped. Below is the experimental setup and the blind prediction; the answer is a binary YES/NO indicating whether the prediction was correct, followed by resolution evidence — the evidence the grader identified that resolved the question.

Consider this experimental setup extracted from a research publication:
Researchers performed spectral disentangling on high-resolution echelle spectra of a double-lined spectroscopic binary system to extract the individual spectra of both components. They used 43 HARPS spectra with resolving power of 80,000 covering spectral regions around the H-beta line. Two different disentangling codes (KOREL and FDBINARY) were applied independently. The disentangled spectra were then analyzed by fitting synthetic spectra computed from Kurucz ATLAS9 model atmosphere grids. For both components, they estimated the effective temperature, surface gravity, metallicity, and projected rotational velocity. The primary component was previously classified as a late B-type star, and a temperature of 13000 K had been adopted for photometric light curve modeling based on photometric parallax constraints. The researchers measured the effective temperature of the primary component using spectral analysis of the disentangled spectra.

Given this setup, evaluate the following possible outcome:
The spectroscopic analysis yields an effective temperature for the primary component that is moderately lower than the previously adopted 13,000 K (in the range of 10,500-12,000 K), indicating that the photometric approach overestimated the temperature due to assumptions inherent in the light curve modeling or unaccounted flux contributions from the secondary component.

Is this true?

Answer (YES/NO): NO